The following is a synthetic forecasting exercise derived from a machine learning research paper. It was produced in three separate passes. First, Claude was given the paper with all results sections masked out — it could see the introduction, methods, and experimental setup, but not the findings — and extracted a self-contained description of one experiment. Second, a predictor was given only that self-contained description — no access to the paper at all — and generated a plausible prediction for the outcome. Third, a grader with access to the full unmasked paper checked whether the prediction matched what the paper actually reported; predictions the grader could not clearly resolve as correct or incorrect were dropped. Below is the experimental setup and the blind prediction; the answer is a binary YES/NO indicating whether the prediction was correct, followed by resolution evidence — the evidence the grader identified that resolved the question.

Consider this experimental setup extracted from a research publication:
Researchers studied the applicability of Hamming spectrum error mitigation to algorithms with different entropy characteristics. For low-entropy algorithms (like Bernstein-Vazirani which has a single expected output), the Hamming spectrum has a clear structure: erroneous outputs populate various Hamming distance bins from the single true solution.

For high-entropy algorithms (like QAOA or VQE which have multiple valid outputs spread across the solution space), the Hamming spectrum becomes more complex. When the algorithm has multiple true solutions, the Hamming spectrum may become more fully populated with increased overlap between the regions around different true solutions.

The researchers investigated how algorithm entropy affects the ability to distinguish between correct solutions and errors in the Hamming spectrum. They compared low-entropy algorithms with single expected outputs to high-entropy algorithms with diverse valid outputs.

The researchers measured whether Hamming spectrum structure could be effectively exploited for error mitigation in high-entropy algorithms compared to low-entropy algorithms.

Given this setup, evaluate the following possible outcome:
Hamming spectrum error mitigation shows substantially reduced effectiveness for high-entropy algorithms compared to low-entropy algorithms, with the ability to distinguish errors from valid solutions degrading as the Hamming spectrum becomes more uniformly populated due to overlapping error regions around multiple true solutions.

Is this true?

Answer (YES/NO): YES